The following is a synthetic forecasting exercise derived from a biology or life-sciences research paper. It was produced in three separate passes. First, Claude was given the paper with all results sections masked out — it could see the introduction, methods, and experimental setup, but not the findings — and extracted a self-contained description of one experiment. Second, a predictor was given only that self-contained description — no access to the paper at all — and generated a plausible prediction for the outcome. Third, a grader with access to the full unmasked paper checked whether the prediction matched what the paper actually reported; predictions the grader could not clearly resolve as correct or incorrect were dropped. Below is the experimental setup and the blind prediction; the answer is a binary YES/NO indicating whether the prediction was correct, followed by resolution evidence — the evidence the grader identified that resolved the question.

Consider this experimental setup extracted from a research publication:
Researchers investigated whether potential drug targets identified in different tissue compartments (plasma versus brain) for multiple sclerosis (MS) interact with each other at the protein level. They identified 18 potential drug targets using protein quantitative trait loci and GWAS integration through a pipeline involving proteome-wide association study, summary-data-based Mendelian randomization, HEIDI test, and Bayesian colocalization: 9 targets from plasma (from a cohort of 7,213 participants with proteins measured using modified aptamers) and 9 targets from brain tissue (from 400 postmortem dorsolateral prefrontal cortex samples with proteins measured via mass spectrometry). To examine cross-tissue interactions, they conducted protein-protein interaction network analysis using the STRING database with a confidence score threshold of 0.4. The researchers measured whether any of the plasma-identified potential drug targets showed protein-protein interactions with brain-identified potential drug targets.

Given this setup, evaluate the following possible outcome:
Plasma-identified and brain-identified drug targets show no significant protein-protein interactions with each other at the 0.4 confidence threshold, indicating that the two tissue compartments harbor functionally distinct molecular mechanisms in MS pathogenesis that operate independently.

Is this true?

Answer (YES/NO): NO